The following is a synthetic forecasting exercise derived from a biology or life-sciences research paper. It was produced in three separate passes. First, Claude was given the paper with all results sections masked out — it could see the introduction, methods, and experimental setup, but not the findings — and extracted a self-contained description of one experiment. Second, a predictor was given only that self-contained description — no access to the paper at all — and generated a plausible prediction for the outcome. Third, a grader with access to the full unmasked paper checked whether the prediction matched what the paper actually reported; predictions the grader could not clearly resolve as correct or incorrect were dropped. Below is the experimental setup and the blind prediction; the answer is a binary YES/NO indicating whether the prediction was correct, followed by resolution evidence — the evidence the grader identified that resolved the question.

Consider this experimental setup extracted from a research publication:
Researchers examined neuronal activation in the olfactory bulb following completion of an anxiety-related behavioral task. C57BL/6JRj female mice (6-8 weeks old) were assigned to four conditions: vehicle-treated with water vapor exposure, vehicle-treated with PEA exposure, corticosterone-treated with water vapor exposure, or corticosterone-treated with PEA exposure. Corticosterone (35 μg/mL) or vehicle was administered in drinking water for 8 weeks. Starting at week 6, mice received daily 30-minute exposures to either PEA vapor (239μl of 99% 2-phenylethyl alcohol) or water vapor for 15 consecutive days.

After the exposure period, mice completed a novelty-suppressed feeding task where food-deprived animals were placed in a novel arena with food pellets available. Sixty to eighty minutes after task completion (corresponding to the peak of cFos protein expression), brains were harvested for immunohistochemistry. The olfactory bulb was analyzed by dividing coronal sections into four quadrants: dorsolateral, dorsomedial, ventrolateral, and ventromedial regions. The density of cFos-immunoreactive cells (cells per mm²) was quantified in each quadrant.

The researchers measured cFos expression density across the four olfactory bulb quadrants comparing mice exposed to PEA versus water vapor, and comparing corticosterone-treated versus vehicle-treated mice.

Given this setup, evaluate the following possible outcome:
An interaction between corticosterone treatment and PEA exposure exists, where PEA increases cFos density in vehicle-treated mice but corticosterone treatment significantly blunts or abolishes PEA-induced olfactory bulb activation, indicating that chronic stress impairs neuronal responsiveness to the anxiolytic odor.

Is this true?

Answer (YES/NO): NO